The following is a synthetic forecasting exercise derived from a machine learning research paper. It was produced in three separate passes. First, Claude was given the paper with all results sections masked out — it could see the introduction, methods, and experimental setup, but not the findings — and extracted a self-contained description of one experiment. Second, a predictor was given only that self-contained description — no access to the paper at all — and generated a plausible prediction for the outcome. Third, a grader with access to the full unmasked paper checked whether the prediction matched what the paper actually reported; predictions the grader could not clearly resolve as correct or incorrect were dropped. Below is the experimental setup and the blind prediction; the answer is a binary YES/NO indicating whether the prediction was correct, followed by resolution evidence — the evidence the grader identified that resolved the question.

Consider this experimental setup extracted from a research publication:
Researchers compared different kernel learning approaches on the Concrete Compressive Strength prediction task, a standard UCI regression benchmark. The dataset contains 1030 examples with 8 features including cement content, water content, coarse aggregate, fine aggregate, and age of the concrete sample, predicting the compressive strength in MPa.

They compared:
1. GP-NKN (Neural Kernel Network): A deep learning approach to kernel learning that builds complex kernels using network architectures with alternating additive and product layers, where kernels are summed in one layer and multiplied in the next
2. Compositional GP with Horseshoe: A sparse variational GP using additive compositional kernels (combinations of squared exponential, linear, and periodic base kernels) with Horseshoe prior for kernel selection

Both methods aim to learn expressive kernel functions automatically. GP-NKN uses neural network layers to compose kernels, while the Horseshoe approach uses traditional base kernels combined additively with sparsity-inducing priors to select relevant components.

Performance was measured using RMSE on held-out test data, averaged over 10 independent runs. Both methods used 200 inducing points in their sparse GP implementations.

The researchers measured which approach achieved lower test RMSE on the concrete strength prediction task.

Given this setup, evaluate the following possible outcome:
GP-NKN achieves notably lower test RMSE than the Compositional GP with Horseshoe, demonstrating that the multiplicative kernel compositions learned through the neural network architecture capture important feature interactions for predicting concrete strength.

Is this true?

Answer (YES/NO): YES